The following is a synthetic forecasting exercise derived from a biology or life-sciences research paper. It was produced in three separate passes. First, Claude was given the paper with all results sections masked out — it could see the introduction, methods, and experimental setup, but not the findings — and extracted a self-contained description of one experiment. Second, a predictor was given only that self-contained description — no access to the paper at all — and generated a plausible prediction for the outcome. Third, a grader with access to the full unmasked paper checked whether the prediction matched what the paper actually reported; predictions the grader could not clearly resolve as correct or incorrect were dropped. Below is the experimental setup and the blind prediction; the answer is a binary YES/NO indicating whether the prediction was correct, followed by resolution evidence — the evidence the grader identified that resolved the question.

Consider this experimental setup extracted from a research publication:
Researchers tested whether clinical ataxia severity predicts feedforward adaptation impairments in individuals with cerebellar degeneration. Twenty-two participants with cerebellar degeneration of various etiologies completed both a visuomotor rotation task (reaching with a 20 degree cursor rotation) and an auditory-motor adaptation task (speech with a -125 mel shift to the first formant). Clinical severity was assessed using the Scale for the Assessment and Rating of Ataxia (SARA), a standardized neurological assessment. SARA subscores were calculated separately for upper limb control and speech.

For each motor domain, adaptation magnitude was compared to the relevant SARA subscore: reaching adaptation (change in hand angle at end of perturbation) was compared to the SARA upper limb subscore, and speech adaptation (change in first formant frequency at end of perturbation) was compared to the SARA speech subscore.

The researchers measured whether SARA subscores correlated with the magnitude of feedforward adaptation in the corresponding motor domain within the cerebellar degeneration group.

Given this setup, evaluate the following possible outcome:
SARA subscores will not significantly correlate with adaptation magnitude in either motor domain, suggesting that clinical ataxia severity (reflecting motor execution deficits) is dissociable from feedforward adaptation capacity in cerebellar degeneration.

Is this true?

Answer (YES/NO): YES